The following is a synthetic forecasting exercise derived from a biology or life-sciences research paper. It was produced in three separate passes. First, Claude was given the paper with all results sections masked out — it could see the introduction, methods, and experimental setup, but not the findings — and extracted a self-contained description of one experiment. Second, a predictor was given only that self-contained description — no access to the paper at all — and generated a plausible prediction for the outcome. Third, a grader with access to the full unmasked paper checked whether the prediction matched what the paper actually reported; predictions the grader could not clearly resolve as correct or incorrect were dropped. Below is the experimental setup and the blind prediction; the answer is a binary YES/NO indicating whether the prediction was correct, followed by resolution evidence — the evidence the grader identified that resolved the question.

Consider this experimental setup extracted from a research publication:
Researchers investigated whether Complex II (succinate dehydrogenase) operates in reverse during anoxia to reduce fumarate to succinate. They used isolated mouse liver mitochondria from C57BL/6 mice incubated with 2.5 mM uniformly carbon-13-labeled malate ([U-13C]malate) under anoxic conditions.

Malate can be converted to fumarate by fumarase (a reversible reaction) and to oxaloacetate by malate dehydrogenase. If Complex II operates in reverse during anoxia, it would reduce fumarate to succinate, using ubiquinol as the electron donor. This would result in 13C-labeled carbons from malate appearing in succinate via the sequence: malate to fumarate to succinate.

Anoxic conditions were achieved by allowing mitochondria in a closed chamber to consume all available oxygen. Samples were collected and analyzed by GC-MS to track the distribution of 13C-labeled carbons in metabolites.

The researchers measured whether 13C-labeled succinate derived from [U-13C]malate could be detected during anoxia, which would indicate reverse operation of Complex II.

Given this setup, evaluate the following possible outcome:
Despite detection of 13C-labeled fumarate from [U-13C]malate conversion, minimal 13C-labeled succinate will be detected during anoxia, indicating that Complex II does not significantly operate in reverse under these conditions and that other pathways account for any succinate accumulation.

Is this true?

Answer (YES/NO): YES